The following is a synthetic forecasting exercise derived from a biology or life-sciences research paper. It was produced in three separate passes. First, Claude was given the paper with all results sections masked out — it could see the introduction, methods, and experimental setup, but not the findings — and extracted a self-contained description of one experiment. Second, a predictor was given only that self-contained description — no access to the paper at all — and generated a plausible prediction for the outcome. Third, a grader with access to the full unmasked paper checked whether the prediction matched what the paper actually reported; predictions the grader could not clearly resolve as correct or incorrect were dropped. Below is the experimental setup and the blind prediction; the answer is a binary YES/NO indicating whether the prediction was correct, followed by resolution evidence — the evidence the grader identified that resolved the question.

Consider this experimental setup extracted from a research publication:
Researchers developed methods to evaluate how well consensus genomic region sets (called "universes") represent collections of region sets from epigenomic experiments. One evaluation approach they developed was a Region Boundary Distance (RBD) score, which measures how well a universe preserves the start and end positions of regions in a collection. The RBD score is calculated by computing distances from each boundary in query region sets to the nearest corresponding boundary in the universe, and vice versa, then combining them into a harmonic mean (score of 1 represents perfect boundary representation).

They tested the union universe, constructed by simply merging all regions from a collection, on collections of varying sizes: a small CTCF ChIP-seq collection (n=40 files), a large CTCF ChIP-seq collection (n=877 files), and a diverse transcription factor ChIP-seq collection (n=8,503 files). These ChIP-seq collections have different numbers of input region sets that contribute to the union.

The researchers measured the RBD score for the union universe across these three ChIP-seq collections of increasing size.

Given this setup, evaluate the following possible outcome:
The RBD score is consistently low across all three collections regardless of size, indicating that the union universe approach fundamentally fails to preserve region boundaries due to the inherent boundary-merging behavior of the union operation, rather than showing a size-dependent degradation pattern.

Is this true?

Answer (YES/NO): NO